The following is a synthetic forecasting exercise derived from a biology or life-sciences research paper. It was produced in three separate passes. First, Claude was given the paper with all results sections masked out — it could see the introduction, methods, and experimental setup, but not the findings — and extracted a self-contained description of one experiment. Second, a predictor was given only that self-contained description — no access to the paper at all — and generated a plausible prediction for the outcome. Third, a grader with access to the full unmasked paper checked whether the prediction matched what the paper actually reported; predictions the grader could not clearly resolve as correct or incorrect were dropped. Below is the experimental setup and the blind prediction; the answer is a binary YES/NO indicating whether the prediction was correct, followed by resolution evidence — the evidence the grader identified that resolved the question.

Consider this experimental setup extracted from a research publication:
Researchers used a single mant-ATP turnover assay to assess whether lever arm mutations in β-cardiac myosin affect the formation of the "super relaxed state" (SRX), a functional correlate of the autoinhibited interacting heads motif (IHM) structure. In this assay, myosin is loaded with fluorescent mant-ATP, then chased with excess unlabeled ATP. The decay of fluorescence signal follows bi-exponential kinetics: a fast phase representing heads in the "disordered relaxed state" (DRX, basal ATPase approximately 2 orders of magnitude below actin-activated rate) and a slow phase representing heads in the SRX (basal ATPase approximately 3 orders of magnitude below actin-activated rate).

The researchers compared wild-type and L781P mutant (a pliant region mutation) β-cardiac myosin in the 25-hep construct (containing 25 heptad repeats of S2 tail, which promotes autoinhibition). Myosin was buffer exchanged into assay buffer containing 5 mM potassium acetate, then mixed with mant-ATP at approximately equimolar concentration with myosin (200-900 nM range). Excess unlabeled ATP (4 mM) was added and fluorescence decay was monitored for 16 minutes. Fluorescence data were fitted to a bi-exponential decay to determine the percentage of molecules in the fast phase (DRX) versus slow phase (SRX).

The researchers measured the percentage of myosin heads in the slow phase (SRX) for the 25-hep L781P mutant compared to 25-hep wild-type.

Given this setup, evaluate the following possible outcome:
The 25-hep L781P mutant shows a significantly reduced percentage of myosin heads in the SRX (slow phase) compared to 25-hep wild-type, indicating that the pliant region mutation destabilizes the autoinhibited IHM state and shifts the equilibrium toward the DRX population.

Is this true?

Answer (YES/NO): NO